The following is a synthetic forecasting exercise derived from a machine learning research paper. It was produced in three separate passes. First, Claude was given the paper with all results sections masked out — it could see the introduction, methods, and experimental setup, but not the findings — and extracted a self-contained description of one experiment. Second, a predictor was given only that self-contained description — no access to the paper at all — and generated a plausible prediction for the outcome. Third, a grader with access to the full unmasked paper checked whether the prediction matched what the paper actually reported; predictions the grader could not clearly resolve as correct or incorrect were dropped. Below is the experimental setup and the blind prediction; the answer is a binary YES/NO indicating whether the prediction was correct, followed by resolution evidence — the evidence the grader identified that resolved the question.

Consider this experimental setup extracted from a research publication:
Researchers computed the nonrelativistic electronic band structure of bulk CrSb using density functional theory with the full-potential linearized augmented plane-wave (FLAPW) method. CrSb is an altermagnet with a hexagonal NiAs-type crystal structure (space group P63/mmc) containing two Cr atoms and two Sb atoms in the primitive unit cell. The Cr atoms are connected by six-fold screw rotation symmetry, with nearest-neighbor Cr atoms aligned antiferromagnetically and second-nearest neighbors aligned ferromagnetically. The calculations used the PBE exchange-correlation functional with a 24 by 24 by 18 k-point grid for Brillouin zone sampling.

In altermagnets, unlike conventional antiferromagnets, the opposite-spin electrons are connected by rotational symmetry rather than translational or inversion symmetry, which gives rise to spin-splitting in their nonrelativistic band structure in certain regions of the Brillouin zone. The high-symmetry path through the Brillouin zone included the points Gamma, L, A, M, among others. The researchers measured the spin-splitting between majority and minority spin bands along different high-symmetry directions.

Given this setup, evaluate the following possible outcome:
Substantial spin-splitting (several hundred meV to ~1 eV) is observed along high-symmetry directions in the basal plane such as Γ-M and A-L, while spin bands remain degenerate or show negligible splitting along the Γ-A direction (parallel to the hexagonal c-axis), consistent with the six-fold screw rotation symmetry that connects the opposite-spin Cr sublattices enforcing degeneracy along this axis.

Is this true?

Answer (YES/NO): NO